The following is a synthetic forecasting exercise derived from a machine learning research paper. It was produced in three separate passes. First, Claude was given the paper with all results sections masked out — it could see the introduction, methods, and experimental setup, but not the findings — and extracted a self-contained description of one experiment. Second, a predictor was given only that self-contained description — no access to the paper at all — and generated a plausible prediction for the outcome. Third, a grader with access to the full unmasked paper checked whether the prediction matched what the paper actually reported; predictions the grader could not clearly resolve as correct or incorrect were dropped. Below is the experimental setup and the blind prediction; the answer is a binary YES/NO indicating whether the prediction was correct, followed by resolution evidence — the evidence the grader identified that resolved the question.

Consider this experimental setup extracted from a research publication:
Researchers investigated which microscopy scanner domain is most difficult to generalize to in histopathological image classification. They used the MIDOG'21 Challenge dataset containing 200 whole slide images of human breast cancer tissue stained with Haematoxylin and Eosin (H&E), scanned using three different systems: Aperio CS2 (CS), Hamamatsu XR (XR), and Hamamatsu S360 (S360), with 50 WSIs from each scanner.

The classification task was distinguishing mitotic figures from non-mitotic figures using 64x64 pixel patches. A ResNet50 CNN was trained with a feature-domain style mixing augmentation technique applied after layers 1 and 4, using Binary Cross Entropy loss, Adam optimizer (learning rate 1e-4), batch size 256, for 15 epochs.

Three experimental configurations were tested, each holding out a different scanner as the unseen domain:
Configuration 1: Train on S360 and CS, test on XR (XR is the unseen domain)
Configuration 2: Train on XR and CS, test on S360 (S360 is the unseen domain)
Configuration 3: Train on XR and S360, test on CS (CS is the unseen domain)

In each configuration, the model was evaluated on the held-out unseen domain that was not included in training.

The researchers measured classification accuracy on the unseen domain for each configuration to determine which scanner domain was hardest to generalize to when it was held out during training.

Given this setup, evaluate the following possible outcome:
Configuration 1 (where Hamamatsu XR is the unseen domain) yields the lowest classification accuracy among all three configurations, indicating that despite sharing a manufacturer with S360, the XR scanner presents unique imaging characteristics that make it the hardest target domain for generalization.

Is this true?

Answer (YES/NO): NO